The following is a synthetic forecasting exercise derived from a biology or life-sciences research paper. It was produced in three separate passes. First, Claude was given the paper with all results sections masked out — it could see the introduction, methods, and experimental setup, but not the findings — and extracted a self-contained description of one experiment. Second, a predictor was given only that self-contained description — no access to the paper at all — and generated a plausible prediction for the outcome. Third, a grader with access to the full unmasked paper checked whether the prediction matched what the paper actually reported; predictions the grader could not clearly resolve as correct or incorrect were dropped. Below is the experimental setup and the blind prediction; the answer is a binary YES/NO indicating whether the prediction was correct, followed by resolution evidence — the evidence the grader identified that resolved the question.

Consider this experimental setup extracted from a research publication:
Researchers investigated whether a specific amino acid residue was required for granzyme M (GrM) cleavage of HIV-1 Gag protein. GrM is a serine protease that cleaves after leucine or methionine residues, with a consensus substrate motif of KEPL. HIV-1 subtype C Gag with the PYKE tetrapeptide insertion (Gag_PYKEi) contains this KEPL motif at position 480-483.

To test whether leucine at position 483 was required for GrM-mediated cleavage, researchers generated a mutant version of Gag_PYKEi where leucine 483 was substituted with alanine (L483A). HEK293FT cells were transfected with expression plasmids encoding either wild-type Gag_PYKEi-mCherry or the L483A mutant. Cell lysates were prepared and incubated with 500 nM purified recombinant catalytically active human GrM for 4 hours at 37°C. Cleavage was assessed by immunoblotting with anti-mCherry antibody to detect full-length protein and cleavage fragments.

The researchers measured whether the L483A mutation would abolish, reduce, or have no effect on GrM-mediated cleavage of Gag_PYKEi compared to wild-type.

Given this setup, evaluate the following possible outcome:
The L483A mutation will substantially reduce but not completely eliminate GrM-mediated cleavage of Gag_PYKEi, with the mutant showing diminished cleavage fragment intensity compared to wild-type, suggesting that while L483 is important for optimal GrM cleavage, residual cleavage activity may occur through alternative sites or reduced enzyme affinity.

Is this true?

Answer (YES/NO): YES